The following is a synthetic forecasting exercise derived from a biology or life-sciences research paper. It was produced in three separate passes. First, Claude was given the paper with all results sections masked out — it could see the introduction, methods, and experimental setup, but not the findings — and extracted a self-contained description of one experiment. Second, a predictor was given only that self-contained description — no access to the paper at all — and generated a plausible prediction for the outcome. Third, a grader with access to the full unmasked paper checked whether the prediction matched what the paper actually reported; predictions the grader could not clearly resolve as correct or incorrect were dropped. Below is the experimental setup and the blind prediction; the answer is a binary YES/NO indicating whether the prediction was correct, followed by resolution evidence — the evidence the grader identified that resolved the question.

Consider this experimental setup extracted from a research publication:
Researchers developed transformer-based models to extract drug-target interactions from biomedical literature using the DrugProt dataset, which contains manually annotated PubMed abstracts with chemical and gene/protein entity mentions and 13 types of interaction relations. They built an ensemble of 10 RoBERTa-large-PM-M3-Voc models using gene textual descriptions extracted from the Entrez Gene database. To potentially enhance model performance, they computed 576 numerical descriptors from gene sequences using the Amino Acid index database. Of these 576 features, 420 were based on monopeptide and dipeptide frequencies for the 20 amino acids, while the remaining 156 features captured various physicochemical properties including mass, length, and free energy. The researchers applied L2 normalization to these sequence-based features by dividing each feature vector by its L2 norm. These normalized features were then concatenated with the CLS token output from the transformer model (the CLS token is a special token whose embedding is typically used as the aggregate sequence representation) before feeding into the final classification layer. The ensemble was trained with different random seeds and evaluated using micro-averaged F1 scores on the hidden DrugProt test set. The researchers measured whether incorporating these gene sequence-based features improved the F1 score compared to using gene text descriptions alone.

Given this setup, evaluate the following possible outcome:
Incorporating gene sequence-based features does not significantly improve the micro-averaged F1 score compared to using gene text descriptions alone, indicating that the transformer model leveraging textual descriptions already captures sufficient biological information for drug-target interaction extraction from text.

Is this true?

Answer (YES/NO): YES